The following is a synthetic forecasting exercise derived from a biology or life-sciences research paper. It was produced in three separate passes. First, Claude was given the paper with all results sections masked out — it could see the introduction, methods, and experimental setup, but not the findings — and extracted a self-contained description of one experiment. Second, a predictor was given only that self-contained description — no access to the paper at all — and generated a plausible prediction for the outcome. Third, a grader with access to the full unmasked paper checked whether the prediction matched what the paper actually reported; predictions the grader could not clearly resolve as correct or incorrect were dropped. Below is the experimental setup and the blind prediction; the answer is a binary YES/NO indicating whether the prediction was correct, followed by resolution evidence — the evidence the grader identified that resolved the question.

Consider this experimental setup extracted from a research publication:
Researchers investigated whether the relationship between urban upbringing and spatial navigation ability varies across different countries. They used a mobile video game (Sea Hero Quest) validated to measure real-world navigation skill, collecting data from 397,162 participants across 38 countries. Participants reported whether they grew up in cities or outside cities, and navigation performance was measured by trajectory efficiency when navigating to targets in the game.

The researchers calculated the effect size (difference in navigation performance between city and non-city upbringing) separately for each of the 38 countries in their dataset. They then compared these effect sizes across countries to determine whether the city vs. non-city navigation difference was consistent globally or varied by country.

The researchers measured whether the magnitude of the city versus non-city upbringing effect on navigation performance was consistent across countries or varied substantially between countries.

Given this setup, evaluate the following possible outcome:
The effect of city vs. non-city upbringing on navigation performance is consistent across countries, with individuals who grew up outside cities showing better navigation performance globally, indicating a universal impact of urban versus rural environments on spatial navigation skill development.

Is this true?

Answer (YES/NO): NO